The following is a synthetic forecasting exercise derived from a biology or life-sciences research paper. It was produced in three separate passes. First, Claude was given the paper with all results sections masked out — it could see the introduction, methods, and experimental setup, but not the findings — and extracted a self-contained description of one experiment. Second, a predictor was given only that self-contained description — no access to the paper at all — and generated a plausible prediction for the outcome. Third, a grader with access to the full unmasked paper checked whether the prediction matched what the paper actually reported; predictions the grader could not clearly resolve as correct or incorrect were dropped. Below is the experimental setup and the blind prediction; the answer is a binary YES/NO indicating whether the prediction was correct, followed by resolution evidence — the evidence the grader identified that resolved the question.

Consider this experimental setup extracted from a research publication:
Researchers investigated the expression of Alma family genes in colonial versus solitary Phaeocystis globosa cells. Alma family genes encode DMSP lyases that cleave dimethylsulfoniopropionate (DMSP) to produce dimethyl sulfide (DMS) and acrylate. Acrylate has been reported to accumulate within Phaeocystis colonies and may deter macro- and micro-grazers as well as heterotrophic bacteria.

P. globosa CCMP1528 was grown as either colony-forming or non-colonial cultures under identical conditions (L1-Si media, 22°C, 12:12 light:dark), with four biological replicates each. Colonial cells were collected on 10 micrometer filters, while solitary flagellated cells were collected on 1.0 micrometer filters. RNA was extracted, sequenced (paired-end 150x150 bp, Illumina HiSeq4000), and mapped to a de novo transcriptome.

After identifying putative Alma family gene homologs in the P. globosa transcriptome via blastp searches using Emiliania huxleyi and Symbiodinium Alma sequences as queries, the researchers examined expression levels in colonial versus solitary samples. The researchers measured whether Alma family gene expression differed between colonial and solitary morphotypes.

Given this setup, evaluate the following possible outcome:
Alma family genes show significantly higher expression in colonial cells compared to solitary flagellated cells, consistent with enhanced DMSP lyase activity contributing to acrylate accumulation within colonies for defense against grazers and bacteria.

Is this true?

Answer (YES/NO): YES